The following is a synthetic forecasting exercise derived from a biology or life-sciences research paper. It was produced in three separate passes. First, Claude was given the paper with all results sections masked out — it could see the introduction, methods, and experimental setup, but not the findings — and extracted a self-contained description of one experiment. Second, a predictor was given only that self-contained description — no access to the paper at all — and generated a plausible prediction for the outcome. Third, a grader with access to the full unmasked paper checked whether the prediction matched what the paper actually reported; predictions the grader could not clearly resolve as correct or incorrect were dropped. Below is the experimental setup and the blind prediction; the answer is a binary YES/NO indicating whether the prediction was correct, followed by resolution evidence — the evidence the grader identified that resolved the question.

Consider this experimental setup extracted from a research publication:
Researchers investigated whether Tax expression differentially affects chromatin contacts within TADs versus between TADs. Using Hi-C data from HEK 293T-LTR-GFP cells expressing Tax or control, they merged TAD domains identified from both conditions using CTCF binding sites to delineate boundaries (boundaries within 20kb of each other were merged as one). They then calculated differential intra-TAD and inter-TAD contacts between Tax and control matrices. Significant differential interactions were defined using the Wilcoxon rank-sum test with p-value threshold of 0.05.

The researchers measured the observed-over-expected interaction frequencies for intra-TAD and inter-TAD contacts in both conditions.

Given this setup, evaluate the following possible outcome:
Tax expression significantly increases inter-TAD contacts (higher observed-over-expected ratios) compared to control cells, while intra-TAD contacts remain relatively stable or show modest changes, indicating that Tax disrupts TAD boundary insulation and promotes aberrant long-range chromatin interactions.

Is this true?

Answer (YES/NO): YES